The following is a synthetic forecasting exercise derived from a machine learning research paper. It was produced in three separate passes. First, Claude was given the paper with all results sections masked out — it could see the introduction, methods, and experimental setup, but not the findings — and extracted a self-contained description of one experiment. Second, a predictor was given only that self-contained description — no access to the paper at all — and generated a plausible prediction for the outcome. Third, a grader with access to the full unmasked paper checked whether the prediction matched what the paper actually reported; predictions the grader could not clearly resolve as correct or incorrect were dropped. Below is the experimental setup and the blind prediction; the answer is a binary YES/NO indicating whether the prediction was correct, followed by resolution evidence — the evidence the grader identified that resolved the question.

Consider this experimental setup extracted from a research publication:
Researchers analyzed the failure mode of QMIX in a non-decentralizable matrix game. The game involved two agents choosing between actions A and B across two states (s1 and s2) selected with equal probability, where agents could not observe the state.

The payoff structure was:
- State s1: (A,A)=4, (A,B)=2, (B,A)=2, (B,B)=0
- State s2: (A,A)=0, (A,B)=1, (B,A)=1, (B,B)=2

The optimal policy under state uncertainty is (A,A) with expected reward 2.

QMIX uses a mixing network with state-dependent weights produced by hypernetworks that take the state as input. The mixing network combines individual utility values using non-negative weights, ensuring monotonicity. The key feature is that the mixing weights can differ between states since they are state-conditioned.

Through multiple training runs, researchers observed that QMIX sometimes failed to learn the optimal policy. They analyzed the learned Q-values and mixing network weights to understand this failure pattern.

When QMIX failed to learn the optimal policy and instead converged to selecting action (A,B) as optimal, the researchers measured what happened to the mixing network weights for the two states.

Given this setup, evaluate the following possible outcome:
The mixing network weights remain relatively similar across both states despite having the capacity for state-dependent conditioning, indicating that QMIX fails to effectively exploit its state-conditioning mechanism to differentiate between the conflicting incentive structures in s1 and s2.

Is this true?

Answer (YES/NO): NO